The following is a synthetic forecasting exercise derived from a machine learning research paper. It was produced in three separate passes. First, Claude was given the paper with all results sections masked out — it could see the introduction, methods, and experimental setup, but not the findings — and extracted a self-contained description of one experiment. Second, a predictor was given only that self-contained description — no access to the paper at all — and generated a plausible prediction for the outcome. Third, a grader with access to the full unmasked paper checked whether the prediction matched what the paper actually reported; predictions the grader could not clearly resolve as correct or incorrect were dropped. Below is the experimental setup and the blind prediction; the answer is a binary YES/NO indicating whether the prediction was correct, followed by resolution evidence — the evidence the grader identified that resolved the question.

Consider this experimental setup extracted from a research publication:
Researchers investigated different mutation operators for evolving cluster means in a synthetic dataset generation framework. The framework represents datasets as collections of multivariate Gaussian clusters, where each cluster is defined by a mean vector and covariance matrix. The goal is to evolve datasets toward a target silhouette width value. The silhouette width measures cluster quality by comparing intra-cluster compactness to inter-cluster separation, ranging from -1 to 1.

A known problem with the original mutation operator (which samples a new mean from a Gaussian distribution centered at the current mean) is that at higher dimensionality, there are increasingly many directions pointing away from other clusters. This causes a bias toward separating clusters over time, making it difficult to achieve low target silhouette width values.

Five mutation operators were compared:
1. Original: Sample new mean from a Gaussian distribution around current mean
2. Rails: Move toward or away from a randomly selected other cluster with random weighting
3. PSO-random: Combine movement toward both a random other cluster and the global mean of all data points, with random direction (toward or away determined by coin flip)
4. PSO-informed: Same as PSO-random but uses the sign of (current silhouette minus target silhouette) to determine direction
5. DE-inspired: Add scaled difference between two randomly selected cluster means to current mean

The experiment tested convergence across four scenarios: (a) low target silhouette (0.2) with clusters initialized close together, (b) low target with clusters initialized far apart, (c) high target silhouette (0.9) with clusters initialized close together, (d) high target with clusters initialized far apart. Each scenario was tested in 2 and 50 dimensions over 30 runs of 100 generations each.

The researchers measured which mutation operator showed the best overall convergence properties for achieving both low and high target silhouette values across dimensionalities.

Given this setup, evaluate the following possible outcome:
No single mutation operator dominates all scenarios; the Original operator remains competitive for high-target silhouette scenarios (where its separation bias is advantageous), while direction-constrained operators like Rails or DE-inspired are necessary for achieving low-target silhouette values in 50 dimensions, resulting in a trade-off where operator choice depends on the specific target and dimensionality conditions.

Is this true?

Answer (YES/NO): NO